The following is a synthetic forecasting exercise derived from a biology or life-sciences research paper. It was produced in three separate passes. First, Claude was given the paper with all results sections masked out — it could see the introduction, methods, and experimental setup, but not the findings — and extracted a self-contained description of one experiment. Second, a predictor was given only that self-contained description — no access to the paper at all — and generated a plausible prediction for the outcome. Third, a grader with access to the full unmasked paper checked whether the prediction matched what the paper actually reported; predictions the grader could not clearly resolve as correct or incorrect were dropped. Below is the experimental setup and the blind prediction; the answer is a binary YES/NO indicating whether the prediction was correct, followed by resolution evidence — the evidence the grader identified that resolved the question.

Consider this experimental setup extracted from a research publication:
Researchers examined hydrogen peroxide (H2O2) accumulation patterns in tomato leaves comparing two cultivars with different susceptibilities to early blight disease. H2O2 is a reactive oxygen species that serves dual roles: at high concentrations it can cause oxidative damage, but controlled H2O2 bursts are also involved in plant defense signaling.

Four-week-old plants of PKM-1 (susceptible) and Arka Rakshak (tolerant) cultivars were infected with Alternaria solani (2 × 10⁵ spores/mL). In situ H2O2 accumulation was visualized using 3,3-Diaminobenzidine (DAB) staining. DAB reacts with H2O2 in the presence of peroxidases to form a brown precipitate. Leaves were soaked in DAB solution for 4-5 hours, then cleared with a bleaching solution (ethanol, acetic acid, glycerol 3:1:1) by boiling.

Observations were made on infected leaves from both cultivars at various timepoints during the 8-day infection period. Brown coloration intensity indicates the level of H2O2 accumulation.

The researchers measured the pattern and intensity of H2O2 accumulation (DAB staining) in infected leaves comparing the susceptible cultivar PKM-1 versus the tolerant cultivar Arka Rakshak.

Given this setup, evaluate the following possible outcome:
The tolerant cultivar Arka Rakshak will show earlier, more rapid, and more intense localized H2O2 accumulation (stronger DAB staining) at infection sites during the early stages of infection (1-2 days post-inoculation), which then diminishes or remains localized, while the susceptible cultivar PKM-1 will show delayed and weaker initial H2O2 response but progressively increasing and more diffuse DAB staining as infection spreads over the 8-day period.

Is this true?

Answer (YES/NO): NO